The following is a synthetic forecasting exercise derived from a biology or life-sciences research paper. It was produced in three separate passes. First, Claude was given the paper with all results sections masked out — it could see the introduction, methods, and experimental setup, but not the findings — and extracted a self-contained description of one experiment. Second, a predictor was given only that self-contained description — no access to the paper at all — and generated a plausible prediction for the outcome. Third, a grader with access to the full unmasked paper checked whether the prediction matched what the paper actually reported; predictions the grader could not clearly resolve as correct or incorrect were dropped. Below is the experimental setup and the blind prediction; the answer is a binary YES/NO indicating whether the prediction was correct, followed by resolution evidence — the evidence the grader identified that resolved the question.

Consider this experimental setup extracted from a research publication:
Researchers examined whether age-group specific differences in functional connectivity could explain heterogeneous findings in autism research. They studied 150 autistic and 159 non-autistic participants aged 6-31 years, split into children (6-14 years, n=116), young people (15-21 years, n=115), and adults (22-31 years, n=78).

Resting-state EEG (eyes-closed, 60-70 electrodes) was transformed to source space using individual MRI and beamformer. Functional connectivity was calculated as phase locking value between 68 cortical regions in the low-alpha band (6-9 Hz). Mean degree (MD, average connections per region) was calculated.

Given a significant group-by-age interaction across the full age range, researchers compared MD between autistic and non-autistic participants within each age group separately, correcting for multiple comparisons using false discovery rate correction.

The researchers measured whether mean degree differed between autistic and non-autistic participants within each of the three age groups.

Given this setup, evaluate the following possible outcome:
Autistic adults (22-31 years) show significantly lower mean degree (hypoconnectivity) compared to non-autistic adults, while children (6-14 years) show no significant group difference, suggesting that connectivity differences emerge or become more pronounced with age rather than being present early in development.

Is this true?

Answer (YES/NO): YES